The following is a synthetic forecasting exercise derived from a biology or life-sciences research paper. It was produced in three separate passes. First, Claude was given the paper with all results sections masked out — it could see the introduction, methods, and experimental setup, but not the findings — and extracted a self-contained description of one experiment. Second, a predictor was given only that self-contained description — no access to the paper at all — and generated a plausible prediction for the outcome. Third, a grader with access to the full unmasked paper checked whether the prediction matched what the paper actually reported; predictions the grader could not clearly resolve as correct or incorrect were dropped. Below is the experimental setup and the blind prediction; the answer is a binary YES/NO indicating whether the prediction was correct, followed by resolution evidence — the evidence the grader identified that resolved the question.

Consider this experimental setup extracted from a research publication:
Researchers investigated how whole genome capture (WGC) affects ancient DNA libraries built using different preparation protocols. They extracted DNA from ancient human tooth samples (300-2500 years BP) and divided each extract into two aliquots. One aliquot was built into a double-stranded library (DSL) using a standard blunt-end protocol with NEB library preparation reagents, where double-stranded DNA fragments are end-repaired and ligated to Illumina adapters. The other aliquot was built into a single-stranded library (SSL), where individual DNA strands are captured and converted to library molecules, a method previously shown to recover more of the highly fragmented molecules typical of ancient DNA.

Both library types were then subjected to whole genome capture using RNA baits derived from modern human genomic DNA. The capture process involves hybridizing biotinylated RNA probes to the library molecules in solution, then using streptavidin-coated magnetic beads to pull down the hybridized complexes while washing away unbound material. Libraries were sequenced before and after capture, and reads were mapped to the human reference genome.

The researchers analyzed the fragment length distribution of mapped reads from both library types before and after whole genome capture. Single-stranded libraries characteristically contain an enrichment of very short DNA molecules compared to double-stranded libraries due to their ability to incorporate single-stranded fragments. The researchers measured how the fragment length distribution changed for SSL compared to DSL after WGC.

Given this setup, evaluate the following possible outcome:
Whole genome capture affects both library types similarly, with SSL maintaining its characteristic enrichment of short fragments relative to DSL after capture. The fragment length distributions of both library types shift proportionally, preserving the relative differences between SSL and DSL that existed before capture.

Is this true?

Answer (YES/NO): NO